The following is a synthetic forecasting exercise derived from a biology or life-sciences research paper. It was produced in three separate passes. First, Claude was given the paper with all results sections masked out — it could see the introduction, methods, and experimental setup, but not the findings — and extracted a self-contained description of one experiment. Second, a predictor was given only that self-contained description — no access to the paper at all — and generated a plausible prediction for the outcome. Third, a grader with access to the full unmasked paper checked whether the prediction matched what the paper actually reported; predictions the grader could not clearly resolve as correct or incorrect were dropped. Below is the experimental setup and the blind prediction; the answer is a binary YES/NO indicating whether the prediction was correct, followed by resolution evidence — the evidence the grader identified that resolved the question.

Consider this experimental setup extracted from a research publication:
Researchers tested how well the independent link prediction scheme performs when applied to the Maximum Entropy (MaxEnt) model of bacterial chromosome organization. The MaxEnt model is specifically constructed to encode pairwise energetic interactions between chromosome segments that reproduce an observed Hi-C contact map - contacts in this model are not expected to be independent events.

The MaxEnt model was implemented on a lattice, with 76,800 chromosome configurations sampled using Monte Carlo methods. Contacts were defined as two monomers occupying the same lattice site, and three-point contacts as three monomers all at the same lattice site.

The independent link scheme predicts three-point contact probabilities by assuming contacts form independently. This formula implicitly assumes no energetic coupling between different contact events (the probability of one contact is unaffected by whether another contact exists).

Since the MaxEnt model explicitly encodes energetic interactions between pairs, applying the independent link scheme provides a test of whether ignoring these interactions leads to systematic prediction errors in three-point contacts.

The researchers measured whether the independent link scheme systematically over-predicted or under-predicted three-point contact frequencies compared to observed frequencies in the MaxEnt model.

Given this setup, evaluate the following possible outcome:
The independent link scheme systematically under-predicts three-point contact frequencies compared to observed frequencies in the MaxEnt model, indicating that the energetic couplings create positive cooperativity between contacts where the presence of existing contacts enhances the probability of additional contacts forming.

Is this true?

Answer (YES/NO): NO